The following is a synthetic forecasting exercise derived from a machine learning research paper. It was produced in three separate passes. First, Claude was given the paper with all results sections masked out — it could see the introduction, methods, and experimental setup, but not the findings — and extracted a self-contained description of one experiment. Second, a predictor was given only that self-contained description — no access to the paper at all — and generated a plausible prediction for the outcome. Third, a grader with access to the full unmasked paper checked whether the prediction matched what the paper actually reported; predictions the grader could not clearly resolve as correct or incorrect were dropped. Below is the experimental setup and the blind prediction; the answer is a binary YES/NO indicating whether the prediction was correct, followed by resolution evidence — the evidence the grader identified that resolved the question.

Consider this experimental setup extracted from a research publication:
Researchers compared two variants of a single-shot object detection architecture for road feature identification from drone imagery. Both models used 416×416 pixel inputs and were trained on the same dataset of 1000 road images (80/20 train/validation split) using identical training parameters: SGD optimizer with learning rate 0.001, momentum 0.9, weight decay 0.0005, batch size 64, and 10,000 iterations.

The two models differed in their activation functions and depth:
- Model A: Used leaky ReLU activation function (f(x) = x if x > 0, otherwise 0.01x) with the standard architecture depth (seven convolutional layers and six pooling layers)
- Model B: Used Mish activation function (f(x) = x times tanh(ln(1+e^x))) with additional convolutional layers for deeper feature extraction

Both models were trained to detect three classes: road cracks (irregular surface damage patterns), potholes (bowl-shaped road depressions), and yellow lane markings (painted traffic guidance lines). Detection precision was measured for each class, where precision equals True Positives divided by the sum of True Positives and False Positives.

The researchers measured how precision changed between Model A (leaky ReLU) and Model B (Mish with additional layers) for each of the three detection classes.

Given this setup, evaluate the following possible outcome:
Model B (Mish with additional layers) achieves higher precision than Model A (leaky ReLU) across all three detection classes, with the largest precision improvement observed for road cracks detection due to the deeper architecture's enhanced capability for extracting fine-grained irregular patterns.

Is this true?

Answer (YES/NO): NO